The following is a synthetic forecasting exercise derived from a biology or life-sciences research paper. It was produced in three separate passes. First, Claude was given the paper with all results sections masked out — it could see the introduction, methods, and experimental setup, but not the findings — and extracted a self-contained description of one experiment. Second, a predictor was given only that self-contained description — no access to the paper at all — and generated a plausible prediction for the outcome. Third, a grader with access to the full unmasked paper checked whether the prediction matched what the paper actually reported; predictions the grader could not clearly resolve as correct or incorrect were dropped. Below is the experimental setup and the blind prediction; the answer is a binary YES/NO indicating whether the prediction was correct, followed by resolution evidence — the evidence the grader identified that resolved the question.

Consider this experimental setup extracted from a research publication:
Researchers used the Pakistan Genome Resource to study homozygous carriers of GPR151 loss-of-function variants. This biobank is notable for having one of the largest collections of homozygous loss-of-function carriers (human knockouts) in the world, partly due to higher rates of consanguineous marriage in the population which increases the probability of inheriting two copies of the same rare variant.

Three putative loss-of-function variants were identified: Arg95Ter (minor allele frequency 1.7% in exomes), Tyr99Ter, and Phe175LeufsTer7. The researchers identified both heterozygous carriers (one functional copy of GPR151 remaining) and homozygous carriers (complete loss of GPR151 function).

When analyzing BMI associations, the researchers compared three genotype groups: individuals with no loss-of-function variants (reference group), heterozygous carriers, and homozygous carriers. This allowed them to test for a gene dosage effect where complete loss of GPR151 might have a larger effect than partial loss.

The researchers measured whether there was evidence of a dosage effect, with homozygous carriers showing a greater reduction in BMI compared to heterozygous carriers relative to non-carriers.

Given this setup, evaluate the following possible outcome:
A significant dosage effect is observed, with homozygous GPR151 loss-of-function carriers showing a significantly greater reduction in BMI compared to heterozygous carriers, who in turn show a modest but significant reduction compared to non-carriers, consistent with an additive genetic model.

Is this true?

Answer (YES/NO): NO